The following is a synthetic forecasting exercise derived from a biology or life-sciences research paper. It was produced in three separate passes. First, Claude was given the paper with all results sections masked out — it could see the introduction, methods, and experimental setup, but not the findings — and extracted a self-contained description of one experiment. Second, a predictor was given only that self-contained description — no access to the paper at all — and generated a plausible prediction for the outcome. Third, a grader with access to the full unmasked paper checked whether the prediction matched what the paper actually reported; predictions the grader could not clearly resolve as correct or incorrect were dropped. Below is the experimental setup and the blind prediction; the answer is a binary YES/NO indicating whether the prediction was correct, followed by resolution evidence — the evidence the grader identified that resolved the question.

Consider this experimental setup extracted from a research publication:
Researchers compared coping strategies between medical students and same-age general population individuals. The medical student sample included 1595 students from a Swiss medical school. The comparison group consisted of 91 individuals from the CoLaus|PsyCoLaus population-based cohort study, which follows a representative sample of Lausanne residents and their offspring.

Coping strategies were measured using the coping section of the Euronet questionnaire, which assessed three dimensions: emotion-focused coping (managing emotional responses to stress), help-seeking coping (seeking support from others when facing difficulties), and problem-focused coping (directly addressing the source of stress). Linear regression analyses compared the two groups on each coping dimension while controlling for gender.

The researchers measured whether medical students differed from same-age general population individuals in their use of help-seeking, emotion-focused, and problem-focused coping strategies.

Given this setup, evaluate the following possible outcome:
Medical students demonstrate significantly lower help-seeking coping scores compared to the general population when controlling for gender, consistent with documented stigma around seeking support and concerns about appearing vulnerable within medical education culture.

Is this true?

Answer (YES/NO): YES